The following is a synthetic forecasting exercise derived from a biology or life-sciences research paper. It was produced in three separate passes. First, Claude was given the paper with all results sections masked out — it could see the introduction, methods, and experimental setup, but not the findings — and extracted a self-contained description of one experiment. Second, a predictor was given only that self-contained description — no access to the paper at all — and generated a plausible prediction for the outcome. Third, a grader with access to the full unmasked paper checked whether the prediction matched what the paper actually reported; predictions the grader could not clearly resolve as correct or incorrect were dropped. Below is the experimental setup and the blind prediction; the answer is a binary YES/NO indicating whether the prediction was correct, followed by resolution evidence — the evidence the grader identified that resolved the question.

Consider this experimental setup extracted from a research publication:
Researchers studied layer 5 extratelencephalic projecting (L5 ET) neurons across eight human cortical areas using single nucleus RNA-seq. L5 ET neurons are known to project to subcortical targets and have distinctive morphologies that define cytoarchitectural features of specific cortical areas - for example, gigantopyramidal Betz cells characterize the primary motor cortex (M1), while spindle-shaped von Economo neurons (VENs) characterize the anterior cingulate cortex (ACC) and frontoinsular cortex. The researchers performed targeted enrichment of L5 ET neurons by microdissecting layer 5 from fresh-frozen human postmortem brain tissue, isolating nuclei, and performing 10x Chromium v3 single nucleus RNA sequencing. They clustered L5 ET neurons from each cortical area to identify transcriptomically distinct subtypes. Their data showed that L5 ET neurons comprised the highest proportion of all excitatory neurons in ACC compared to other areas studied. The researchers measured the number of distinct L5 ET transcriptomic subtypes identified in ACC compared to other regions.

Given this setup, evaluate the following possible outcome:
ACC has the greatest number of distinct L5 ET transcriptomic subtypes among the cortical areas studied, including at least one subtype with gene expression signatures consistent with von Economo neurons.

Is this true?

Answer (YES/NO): NO